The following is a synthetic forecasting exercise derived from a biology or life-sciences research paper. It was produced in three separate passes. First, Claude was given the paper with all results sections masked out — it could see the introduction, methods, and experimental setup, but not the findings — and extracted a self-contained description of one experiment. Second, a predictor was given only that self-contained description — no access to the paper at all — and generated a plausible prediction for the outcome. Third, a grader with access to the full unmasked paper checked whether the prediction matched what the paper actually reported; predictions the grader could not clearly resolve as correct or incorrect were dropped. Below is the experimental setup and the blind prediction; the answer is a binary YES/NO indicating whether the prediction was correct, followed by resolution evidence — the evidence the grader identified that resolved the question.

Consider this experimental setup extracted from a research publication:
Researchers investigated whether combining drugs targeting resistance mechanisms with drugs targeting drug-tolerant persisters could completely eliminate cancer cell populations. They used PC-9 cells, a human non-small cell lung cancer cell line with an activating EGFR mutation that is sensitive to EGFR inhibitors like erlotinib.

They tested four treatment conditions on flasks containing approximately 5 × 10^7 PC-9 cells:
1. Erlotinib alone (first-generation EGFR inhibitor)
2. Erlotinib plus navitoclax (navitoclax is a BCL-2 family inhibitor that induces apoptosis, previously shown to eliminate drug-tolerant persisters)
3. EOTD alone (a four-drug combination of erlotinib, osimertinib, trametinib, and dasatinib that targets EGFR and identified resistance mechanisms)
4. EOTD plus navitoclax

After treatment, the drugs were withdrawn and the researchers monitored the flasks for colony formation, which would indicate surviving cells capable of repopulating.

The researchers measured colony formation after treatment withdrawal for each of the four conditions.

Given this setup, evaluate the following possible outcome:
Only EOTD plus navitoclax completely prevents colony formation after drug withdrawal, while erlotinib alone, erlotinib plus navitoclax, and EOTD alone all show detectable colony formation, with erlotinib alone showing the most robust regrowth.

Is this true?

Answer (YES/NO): YES